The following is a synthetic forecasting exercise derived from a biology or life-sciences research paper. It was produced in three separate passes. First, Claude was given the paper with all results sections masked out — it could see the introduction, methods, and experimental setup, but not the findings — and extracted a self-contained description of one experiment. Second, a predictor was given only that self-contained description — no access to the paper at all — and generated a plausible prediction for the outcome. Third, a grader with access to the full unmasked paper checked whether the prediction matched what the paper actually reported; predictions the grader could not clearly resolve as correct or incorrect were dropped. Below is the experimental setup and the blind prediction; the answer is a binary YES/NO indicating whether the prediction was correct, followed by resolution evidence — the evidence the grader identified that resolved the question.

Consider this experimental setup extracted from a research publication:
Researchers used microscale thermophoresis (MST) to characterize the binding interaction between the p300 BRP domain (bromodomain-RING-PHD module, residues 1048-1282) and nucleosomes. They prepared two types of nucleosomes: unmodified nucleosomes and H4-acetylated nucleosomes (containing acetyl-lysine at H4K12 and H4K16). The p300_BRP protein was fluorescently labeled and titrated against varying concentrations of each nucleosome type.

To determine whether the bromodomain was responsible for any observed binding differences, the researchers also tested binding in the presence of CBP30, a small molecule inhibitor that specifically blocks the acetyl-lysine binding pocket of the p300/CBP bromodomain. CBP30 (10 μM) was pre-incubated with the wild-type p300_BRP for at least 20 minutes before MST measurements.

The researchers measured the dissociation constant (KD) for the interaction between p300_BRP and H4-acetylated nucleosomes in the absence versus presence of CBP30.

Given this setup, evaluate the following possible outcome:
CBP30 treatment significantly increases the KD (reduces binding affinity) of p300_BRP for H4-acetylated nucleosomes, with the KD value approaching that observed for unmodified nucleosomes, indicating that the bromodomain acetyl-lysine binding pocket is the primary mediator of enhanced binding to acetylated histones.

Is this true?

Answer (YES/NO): YES